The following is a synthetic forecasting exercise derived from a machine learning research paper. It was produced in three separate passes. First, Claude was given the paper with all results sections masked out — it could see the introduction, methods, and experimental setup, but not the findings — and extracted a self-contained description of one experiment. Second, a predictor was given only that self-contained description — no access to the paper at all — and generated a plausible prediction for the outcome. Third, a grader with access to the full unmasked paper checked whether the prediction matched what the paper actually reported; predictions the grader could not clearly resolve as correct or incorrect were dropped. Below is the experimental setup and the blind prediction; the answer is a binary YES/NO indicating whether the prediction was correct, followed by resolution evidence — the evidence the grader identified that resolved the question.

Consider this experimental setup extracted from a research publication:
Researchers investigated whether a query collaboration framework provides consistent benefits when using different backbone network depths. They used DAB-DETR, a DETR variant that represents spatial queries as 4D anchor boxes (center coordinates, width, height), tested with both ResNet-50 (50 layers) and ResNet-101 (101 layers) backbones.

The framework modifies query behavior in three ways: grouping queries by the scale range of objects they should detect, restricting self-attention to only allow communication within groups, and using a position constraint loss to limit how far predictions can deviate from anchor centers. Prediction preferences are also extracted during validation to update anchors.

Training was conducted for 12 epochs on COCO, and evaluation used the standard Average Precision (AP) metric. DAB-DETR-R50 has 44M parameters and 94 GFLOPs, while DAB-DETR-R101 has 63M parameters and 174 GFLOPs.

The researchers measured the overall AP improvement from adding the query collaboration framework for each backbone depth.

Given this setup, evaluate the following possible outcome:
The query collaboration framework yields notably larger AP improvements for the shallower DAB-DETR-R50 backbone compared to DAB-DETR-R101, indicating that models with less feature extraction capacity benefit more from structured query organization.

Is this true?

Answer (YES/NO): NO